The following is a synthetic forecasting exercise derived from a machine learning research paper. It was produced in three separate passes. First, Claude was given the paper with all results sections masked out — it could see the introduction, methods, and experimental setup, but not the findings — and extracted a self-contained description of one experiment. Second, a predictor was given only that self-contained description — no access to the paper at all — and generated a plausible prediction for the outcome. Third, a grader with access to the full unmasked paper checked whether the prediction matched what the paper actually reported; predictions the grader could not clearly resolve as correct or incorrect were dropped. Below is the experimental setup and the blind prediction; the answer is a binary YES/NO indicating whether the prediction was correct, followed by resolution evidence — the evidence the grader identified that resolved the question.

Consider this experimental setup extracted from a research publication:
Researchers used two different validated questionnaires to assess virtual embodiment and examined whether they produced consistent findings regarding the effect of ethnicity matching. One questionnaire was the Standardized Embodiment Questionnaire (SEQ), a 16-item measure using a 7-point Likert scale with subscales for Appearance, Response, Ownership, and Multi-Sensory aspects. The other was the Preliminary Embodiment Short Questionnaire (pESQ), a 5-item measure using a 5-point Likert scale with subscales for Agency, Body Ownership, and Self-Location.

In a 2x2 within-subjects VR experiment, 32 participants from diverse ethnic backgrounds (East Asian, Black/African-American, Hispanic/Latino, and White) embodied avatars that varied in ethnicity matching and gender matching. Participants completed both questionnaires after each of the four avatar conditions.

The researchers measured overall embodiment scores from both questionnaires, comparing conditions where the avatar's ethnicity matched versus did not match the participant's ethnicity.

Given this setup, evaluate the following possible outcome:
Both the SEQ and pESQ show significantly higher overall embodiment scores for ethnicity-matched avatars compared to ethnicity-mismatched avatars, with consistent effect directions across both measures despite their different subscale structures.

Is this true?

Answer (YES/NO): NO